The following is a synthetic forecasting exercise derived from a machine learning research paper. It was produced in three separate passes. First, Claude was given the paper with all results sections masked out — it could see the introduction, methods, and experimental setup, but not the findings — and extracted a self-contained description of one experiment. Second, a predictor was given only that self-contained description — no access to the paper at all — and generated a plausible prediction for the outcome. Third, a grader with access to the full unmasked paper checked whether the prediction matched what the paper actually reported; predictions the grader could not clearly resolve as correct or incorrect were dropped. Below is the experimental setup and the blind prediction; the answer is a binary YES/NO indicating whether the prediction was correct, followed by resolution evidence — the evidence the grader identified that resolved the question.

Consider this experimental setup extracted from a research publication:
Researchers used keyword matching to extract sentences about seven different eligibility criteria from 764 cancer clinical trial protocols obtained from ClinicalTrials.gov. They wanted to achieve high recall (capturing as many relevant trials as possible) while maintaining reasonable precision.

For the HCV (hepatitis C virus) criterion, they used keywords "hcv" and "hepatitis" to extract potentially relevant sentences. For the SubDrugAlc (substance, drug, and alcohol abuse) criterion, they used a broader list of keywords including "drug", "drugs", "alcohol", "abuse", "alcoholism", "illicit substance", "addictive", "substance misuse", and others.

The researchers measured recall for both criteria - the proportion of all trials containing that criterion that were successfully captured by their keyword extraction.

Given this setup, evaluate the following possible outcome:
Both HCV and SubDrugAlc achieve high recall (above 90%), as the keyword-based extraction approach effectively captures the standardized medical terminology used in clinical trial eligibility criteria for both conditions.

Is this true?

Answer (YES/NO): YES